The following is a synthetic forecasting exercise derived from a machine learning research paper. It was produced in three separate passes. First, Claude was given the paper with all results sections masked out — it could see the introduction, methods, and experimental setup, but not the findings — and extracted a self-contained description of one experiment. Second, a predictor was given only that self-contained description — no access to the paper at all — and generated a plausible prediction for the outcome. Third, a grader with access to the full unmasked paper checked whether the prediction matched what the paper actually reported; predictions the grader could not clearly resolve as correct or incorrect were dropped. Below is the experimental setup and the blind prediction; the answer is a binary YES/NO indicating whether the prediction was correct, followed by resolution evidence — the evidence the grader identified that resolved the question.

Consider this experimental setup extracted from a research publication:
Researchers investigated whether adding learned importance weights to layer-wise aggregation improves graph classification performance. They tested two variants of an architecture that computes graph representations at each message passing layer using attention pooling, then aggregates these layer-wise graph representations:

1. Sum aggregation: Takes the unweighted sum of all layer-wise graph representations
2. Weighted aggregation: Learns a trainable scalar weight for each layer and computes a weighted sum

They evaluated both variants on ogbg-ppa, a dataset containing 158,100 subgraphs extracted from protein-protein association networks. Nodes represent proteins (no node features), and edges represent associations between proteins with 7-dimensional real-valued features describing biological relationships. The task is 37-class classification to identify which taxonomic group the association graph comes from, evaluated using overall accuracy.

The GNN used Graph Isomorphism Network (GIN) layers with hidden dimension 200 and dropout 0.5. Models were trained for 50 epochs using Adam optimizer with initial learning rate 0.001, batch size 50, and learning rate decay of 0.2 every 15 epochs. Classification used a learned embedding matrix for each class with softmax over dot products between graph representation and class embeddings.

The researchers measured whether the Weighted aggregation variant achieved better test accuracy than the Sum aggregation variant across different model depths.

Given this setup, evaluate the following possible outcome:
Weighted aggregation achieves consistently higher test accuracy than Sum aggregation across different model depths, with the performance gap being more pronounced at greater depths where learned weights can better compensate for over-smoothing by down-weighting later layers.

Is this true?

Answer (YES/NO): NO